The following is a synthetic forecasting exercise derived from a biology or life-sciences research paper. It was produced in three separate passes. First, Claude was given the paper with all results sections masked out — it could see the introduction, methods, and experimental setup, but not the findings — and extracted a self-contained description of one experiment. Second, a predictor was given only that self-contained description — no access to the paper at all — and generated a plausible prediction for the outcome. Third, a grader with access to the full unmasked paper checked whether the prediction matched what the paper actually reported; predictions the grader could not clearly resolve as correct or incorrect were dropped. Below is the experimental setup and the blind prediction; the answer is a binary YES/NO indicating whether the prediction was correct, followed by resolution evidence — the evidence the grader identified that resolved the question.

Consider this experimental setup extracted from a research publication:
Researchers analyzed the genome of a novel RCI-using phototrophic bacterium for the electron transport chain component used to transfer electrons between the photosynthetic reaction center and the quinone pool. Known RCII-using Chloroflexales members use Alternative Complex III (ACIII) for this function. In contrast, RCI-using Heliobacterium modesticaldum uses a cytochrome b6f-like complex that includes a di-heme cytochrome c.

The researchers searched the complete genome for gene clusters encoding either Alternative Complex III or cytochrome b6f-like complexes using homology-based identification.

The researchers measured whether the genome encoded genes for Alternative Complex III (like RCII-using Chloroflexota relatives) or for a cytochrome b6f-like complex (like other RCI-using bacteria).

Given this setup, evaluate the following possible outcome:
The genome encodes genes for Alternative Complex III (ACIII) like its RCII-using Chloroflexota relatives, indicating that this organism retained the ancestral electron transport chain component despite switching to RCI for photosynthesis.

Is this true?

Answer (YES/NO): NO